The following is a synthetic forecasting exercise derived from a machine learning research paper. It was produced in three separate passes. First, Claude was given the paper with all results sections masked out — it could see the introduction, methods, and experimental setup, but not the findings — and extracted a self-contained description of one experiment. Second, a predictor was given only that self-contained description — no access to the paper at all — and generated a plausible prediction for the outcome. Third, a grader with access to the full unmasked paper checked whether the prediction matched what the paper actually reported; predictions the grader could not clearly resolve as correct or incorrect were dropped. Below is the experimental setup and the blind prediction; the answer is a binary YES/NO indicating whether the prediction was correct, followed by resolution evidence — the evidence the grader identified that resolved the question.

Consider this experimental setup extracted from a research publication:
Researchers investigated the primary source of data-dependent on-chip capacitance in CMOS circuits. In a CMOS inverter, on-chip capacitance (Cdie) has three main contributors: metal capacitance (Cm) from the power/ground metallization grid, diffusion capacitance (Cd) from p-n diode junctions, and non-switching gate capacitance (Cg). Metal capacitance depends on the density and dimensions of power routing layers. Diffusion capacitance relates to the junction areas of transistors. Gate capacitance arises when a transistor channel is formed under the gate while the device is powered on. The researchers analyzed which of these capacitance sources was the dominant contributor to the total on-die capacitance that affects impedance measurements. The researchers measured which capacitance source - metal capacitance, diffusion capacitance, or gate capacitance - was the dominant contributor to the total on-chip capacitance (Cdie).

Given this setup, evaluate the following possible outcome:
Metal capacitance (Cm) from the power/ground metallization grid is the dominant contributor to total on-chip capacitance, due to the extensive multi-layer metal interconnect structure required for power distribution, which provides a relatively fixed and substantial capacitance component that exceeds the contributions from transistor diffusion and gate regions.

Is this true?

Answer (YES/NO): NO